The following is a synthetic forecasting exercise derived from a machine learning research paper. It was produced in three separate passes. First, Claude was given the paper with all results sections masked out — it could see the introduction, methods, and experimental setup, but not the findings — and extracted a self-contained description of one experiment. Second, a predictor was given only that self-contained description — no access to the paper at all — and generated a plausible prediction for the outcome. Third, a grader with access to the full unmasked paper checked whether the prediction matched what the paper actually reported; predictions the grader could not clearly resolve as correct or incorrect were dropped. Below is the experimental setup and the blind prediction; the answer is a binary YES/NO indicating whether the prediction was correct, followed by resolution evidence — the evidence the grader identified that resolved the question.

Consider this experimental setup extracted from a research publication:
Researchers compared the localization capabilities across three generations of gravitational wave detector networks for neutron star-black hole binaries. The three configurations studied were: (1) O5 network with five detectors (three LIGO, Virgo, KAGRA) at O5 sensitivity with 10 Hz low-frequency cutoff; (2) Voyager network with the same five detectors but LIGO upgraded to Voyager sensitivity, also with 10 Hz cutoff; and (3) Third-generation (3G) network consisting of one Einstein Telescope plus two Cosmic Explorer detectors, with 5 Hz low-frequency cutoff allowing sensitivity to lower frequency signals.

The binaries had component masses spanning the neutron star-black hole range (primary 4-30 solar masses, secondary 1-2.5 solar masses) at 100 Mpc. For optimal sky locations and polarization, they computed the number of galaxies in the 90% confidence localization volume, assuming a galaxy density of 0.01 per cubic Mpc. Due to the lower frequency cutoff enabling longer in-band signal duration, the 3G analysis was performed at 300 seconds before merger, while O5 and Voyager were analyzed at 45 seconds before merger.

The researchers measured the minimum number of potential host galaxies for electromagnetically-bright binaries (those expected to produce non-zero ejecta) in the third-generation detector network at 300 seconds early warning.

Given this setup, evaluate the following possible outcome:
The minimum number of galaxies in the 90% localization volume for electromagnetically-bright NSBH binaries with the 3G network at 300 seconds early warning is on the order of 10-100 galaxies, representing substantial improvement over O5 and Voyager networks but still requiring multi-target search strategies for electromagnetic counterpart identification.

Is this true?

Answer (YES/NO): NO